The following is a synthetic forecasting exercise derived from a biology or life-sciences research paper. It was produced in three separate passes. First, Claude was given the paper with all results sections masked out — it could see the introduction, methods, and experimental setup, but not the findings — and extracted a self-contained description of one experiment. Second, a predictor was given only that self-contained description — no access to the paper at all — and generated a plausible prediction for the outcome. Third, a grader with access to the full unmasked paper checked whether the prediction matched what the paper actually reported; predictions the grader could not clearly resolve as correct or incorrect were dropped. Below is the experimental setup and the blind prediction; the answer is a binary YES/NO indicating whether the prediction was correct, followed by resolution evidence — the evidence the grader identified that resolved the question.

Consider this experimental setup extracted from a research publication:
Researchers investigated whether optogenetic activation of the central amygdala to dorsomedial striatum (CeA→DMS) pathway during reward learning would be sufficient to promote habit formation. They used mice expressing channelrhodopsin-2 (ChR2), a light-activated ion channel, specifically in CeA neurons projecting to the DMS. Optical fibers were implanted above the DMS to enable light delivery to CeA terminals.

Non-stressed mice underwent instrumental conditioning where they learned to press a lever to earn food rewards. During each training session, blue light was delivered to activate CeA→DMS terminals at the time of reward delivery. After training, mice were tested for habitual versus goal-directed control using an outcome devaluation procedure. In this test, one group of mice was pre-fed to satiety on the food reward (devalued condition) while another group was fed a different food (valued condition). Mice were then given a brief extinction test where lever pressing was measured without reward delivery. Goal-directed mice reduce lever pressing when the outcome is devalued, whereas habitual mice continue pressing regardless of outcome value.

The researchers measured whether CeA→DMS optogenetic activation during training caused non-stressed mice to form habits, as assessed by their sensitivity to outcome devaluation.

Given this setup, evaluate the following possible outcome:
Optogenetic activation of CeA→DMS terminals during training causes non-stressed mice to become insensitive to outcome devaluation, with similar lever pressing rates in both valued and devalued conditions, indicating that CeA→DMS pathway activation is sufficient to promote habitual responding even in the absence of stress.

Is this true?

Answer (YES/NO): NO